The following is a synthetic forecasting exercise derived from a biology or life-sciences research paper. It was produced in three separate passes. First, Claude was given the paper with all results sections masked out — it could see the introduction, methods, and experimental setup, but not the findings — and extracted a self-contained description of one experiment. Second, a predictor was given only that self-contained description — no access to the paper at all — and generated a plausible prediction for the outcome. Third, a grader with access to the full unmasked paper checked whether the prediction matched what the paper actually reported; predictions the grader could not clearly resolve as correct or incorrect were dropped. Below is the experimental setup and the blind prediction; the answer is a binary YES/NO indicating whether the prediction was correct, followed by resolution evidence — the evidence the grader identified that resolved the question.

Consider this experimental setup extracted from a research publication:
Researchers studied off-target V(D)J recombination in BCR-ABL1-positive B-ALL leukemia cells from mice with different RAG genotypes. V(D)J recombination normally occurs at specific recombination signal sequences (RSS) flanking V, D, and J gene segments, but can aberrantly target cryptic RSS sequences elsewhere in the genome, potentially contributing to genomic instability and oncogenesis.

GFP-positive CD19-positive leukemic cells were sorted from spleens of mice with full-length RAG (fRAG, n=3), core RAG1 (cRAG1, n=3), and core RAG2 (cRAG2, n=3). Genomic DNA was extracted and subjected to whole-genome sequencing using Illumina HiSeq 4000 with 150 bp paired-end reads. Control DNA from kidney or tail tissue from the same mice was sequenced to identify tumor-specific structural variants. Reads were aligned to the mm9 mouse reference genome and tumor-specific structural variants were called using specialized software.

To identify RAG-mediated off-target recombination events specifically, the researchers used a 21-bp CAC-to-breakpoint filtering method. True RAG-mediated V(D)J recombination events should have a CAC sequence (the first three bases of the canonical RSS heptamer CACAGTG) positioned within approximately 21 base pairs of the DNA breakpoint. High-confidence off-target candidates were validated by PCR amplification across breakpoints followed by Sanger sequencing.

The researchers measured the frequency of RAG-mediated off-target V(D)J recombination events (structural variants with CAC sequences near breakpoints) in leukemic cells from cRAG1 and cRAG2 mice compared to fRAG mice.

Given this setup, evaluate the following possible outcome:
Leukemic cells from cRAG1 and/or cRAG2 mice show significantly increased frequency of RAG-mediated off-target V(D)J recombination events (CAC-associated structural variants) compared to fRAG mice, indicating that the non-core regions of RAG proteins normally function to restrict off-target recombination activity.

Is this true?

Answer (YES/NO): YES